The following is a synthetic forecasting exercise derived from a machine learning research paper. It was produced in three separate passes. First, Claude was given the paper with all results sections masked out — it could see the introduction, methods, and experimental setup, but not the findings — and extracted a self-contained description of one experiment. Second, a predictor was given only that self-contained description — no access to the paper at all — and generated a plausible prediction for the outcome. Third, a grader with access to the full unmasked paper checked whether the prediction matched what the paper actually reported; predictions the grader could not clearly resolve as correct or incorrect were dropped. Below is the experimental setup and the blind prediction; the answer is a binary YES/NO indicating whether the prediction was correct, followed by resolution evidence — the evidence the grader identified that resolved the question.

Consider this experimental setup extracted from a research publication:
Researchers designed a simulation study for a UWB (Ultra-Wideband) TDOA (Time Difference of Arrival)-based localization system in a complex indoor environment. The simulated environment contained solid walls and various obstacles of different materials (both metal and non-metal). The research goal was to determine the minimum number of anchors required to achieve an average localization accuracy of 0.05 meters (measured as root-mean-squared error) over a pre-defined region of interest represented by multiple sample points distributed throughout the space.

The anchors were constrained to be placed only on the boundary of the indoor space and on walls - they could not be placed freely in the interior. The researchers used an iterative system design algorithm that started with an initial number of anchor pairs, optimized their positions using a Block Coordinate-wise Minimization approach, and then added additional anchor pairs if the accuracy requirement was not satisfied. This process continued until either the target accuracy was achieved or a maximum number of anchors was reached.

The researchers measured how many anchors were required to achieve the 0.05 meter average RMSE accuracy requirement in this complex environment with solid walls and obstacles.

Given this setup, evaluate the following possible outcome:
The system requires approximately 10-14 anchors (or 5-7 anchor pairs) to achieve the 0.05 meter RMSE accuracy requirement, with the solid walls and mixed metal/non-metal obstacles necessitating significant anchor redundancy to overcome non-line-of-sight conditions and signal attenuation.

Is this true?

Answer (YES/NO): YES